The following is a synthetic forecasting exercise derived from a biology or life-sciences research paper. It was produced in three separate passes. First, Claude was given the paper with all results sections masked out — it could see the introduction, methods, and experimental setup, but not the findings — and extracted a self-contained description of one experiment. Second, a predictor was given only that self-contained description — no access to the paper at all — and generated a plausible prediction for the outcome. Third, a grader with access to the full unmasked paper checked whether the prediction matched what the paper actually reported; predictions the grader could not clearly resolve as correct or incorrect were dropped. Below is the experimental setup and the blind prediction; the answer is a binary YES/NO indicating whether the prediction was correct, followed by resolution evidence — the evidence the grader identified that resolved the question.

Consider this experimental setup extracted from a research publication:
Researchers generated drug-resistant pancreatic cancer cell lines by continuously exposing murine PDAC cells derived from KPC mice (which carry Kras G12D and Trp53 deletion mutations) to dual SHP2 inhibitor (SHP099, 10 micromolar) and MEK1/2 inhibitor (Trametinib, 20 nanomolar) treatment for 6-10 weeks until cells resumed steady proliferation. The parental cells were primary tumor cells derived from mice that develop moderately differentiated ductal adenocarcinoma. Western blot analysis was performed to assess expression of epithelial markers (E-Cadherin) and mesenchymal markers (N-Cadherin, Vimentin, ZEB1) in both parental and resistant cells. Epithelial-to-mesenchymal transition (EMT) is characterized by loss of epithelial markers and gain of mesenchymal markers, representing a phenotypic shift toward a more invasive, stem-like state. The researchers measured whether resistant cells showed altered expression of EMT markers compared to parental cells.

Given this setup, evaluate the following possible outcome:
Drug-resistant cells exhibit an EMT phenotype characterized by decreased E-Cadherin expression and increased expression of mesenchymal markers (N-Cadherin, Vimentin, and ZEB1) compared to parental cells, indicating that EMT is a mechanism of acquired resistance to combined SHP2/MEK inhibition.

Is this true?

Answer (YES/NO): YES